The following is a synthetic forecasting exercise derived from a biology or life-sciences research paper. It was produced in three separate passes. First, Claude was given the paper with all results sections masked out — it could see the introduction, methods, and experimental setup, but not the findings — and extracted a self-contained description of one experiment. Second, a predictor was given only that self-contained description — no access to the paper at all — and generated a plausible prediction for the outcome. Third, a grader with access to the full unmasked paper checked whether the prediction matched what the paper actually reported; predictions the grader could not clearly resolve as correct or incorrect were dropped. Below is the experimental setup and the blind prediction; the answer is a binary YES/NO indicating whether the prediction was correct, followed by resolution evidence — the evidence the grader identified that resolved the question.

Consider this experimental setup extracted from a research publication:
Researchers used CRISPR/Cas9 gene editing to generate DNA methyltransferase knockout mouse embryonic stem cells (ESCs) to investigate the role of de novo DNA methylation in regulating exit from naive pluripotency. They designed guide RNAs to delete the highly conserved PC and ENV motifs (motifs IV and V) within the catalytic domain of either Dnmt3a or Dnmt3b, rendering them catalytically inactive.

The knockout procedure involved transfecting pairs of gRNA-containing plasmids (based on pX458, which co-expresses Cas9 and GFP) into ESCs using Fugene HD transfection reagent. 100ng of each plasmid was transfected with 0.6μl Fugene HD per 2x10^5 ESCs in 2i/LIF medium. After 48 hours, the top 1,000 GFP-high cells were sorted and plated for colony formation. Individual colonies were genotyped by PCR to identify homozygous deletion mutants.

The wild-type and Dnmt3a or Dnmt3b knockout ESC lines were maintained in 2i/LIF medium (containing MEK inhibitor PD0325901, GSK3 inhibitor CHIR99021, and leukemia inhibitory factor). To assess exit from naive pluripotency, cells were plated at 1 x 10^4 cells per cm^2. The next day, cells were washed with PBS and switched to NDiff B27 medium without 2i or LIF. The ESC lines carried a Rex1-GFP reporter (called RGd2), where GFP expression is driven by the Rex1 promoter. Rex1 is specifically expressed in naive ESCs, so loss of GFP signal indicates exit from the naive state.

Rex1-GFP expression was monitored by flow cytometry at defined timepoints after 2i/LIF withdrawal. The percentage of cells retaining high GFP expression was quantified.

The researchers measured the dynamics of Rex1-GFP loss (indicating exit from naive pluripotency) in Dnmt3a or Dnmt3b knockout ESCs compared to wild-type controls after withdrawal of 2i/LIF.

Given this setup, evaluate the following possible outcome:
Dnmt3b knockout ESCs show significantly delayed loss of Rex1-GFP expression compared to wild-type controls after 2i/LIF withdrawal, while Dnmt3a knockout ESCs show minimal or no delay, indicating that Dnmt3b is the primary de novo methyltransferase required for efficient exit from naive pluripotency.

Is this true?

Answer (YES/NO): NO